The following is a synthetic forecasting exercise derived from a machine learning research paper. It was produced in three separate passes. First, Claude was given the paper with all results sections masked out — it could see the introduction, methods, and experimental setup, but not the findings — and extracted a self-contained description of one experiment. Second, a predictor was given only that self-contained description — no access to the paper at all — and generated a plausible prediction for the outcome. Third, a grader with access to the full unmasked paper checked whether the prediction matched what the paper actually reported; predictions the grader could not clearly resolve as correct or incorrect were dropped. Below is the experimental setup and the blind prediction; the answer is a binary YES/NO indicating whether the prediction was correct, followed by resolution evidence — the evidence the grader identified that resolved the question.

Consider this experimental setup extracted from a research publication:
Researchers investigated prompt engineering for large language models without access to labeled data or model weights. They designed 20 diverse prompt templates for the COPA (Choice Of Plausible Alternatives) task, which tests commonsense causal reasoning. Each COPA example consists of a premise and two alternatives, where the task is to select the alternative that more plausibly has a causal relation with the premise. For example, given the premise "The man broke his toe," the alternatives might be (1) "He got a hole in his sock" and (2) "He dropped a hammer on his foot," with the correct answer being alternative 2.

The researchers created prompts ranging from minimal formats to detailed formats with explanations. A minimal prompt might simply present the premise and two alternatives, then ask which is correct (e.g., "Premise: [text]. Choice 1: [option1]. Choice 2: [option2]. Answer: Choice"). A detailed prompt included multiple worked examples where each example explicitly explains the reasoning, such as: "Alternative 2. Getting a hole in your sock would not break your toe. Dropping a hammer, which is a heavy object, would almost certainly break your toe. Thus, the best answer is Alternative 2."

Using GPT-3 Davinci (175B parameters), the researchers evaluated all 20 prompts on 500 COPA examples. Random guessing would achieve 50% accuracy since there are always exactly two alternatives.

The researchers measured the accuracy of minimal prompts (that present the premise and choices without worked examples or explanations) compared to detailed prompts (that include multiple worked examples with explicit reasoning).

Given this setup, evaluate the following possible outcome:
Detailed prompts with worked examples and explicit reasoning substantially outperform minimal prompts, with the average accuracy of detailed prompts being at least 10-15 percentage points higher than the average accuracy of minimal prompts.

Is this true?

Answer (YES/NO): YES